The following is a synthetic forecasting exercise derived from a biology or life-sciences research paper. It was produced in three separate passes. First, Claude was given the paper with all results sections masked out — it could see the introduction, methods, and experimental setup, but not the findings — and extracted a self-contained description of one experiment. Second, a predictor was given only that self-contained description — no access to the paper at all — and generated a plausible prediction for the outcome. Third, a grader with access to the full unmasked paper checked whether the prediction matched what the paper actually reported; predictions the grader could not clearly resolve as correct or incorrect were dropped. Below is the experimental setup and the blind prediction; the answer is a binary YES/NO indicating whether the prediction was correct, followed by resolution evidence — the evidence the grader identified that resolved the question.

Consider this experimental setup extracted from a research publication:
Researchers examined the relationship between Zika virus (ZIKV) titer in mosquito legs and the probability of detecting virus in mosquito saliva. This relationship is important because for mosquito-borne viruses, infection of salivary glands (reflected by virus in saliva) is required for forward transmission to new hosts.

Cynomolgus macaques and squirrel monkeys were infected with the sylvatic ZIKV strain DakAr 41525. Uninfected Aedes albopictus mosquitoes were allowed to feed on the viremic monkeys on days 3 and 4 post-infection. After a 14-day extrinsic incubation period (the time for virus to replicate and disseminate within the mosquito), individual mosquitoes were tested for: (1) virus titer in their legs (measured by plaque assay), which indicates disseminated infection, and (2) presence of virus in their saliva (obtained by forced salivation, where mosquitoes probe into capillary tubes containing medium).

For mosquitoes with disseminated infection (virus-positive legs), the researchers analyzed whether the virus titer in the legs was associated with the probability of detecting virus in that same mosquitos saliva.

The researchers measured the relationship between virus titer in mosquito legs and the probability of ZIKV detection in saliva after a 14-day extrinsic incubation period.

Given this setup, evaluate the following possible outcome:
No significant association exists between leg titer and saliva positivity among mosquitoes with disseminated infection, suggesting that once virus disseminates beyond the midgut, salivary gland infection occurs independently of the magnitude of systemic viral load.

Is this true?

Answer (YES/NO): NO